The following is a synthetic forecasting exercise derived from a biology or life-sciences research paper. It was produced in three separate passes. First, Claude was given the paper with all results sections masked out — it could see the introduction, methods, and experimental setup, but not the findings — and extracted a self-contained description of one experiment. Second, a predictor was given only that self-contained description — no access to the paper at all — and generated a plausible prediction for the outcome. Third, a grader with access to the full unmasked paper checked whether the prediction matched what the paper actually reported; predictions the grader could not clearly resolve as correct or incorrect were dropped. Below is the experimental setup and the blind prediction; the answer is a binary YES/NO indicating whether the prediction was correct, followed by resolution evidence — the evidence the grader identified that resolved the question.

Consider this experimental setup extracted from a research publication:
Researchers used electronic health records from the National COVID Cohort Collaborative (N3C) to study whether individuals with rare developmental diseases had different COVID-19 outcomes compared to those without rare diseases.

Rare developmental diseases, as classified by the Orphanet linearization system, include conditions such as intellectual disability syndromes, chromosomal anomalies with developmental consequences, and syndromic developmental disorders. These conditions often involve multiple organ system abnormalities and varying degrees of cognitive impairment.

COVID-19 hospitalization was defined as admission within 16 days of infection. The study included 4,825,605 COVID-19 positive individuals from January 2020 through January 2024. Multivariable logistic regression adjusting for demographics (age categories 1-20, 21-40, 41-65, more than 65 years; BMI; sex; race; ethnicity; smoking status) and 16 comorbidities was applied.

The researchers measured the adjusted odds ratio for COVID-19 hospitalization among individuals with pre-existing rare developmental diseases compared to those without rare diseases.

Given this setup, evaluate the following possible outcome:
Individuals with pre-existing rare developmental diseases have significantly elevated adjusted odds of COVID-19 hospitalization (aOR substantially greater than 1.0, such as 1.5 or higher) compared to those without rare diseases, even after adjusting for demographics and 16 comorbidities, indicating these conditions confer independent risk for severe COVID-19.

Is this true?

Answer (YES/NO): YES